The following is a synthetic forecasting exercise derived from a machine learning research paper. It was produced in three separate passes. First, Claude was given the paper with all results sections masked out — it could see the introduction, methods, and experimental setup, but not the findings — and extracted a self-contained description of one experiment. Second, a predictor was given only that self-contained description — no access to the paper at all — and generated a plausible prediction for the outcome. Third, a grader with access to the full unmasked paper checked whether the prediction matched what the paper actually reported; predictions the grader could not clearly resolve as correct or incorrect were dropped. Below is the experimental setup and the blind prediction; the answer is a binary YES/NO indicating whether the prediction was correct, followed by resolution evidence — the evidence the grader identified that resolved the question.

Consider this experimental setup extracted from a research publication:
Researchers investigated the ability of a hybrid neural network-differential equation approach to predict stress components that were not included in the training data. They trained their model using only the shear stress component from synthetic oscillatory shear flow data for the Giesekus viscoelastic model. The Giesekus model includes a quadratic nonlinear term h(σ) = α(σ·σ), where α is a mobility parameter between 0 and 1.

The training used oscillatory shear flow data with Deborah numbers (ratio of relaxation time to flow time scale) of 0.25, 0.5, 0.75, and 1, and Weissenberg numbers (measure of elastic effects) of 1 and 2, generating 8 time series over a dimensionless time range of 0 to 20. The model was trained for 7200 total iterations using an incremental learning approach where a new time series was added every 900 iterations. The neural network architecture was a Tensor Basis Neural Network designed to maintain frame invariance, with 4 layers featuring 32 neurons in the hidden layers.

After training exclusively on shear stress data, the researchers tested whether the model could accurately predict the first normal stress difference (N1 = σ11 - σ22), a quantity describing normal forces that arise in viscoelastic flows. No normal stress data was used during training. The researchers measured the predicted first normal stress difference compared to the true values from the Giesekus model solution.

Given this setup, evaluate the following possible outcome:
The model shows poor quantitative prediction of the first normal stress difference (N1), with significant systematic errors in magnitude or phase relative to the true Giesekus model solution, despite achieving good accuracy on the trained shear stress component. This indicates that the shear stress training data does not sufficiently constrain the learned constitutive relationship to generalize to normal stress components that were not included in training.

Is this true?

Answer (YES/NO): NO